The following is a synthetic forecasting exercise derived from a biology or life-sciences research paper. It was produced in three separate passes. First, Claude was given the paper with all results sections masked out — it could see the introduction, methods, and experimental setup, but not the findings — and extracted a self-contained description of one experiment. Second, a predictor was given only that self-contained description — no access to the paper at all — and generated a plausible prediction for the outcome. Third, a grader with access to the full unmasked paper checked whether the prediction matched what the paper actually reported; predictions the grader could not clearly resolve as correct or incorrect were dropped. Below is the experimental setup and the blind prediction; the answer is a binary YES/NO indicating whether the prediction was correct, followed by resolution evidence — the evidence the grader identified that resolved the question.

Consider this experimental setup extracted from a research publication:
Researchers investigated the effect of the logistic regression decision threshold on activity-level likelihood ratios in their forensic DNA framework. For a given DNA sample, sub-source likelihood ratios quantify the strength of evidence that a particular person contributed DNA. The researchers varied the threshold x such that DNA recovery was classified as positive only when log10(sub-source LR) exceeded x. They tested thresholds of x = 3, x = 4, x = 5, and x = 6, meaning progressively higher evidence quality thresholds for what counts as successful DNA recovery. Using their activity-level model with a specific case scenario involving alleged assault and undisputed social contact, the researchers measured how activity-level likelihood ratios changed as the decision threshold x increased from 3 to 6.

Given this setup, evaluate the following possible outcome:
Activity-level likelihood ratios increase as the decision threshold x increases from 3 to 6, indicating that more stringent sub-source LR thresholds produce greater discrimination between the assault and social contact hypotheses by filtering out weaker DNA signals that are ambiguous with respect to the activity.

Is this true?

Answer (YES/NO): YES